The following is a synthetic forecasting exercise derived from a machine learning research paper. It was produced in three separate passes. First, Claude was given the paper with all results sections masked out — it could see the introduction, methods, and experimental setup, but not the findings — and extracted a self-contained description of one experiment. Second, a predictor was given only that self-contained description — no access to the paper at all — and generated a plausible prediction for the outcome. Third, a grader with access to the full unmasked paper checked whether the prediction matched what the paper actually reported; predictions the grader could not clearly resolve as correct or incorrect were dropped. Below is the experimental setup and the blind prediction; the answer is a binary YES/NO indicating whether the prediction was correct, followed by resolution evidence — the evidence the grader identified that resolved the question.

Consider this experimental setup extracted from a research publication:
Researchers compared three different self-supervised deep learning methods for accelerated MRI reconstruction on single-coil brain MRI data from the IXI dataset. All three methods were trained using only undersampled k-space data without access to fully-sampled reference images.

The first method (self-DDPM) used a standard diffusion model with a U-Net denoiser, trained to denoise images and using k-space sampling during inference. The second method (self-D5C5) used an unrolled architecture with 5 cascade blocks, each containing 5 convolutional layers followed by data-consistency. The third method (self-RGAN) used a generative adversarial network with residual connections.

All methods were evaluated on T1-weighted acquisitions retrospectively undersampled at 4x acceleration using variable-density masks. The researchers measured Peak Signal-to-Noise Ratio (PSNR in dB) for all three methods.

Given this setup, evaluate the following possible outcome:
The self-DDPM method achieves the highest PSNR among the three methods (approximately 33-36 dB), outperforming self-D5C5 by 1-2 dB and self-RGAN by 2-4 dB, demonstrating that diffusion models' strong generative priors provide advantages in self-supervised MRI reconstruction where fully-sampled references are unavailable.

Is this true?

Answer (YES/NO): NO